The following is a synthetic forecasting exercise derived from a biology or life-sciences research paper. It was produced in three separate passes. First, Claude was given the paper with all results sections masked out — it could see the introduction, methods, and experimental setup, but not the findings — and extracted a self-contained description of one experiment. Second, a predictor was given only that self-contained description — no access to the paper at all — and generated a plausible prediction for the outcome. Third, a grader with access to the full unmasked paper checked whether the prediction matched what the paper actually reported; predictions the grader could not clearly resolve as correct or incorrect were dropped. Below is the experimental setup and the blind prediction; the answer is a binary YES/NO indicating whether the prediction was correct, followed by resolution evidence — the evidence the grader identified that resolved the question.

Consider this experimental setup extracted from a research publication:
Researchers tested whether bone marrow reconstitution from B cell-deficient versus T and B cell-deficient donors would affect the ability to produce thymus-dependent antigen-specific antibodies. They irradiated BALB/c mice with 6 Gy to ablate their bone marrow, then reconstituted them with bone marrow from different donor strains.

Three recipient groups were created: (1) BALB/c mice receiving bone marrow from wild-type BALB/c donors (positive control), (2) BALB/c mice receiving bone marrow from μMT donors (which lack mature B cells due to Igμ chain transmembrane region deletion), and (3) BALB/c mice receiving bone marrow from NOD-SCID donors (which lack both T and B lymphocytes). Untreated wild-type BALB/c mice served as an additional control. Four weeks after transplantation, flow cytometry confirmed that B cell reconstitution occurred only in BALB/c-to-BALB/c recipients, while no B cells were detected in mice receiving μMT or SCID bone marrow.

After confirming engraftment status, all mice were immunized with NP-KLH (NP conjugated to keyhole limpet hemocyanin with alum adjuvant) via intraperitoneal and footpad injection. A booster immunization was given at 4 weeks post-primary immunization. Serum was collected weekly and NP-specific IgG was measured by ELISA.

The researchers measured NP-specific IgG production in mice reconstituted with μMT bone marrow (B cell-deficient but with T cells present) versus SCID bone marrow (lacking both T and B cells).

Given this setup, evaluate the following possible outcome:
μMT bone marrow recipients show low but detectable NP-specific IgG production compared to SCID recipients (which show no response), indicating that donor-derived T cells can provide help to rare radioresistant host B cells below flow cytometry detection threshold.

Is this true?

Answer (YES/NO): NO